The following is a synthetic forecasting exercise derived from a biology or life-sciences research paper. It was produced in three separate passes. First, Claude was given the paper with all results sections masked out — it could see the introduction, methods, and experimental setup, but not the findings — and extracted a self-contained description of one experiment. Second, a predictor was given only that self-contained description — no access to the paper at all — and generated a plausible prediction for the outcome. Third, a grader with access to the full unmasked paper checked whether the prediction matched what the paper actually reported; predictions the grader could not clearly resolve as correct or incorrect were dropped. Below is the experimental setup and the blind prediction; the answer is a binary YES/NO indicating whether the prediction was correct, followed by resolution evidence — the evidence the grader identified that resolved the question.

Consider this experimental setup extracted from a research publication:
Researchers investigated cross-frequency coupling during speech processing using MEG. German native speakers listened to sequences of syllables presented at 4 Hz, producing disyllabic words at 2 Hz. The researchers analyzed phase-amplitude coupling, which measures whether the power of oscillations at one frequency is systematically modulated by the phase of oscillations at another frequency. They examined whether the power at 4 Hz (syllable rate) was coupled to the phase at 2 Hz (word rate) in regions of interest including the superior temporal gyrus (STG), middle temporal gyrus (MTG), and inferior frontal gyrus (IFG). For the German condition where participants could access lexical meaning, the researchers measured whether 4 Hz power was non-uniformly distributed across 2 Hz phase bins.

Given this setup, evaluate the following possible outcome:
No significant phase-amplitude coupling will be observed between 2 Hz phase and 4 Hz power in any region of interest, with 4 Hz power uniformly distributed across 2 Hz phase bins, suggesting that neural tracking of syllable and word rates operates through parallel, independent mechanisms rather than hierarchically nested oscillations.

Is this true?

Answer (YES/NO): NO